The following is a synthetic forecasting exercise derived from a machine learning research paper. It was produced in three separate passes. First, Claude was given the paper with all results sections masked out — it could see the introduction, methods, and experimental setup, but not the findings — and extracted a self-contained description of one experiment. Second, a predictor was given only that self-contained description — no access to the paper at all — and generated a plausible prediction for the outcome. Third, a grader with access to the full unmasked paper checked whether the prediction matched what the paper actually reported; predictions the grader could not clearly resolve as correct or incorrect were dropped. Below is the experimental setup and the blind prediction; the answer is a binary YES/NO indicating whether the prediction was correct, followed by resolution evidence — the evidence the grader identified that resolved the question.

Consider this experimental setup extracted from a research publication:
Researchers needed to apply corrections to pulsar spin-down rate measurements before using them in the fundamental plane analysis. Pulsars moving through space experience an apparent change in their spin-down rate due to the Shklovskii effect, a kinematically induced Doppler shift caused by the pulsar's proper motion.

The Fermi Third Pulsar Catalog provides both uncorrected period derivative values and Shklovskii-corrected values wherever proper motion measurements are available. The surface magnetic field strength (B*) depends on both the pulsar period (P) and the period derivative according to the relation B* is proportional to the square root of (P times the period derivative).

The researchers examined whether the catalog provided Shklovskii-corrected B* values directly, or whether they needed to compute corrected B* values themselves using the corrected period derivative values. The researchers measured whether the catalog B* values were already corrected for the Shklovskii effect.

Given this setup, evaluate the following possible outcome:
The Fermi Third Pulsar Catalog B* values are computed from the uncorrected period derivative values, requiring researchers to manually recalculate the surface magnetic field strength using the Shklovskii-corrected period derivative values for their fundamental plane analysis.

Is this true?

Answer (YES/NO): YES